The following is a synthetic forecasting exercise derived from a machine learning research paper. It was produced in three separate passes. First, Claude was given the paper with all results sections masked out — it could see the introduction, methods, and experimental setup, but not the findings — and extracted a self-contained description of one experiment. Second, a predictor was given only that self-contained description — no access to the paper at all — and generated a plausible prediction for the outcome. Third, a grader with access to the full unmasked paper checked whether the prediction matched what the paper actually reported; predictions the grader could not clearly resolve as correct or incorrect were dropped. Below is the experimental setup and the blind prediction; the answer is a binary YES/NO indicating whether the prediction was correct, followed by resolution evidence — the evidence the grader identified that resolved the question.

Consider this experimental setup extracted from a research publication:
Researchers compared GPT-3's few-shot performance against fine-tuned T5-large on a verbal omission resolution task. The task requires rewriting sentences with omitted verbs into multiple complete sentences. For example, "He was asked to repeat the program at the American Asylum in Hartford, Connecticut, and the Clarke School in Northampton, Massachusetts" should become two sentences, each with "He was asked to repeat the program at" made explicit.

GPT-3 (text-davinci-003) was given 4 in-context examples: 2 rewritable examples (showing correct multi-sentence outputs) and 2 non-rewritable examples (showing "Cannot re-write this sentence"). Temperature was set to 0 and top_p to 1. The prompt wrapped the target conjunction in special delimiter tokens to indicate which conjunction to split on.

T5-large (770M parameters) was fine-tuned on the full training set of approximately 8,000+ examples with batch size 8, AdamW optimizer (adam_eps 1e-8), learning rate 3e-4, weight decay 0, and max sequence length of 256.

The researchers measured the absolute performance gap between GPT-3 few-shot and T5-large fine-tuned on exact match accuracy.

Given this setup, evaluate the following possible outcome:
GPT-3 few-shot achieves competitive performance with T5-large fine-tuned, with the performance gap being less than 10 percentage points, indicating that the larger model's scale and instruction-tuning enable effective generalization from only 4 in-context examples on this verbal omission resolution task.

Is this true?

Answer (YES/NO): NO